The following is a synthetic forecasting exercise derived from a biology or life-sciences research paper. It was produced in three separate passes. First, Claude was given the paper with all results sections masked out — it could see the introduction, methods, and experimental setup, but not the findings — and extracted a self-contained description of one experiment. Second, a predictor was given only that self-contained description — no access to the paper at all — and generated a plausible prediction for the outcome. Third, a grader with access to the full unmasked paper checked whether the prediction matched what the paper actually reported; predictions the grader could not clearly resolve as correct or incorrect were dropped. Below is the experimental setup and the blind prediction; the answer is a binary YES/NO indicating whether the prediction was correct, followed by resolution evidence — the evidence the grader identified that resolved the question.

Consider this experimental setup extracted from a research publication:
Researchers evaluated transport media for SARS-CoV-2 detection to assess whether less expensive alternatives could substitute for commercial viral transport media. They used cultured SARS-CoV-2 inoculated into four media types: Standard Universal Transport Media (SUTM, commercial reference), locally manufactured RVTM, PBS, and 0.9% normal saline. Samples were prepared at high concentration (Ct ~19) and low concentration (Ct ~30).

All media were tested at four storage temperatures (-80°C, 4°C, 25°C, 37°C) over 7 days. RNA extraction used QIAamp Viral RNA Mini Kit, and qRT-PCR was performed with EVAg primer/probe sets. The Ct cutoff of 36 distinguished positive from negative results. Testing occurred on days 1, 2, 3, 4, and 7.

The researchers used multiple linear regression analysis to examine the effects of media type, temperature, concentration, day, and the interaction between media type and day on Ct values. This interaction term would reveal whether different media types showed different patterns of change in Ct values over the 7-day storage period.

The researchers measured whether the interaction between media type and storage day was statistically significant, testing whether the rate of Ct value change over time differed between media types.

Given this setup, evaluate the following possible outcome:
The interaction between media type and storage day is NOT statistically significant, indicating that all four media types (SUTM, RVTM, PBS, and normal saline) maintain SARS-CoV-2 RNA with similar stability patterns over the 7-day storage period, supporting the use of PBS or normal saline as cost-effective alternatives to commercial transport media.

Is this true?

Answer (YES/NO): YES